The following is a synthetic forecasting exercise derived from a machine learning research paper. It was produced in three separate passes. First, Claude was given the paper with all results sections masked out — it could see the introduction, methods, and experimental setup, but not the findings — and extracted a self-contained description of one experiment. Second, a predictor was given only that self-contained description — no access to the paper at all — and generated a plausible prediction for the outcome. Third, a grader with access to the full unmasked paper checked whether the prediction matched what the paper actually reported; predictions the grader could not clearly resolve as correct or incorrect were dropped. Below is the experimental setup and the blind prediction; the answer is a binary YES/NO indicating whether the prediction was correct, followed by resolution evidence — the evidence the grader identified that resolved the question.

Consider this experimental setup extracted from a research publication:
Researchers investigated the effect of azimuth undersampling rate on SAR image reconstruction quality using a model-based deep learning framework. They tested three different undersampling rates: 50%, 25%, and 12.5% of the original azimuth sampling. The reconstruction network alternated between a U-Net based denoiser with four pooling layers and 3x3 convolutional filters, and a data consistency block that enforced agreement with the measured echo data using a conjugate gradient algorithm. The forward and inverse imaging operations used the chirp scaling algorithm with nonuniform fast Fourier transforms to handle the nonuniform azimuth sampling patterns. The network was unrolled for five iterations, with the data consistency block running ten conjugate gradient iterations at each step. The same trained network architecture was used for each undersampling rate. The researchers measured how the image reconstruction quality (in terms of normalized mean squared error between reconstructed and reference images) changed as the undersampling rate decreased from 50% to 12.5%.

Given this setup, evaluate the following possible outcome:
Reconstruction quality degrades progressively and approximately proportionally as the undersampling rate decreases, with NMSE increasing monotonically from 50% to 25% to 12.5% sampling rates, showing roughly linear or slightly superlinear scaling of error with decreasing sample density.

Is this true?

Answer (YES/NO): NO